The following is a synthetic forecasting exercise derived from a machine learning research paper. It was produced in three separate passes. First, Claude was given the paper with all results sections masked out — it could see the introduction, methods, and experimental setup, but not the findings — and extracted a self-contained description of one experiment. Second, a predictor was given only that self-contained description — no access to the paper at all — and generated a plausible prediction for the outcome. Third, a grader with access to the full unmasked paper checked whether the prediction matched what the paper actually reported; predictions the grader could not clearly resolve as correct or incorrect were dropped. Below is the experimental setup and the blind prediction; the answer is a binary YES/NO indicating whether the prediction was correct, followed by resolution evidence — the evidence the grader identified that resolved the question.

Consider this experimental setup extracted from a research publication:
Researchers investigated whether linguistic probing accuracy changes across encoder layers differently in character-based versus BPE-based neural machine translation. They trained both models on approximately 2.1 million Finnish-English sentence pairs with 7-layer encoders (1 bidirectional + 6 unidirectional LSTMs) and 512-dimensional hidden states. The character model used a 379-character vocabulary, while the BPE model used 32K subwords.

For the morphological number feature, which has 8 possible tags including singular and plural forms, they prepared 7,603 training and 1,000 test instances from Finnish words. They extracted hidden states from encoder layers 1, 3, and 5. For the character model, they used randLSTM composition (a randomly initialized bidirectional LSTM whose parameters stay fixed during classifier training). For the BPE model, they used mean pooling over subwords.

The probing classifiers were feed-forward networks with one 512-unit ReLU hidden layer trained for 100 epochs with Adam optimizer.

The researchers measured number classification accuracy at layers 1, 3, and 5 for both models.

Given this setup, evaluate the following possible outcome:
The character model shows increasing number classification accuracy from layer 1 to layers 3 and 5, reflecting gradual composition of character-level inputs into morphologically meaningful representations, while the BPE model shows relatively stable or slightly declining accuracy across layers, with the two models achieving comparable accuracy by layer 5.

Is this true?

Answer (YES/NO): NO